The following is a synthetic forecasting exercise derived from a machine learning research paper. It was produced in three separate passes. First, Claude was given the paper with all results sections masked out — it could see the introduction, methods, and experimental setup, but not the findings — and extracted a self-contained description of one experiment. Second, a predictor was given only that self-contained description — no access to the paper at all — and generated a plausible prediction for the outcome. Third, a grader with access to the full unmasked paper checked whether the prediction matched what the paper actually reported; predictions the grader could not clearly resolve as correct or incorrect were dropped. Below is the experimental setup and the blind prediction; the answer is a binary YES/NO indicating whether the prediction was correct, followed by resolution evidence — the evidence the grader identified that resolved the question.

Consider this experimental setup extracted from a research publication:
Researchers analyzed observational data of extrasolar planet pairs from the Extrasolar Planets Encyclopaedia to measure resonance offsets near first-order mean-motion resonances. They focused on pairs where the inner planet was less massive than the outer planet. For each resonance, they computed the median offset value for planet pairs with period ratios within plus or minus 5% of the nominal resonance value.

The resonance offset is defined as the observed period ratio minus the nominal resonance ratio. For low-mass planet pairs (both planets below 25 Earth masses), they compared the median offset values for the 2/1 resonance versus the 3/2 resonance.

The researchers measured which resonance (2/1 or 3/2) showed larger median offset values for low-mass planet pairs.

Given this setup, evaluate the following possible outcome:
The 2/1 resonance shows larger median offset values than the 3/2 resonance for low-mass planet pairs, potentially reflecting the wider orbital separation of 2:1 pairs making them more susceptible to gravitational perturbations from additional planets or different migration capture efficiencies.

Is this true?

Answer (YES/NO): YES